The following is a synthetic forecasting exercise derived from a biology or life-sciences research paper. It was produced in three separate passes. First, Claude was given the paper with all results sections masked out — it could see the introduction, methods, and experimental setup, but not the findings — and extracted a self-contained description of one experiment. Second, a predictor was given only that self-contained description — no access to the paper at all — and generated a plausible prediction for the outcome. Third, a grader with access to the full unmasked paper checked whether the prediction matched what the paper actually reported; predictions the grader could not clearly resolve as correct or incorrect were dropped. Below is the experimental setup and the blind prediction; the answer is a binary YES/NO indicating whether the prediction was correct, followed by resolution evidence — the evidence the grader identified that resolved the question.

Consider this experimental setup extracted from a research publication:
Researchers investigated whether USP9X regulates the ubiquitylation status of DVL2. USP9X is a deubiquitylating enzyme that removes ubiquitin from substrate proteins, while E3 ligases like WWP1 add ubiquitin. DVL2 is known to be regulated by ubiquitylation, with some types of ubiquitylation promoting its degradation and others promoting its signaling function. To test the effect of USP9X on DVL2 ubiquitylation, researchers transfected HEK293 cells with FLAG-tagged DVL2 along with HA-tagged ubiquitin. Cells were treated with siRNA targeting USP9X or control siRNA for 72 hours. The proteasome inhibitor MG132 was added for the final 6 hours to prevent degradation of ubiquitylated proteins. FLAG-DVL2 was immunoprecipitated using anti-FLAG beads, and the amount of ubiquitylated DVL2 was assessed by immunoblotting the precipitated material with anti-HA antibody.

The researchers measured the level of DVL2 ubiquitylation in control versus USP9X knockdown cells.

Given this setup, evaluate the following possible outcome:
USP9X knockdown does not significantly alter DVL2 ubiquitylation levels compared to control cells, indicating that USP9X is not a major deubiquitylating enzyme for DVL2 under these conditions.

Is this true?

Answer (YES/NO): NO